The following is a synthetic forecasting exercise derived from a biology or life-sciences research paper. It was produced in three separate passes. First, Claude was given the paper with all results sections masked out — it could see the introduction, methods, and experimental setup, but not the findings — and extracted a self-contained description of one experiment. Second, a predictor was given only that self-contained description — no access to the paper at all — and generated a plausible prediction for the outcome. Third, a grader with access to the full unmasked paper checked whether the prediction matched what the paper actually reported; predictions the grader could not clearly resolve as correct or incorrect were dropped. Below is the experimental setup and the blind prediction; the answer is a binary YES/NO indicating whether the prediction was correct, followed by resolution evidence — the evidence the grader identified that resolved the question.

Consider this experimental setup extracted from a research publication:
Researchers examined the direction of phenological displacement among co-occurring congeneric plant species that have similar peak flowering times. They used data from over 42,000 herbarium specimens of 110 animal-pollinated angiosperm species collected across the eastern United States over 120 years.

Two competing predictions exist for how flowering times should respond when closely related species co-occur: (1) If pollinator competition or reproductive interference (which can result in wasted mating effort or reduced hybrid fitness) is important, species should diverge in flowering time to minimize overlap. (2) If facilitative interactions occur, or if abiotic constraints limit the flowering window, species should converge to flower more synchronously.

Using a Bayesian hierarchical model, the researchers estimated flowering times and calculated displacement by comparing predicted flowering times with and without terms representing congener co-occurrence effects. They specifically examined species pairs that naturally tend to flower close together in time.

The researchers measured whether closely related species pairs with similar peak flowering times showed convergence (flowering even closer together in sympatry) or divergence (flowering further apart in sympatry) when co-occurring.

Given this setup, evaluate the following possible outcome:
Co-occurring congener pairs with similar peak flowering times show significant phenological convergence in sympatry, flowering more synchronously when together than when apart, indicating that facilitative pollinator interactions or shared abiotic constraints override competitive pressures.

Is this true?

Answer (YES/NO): YES